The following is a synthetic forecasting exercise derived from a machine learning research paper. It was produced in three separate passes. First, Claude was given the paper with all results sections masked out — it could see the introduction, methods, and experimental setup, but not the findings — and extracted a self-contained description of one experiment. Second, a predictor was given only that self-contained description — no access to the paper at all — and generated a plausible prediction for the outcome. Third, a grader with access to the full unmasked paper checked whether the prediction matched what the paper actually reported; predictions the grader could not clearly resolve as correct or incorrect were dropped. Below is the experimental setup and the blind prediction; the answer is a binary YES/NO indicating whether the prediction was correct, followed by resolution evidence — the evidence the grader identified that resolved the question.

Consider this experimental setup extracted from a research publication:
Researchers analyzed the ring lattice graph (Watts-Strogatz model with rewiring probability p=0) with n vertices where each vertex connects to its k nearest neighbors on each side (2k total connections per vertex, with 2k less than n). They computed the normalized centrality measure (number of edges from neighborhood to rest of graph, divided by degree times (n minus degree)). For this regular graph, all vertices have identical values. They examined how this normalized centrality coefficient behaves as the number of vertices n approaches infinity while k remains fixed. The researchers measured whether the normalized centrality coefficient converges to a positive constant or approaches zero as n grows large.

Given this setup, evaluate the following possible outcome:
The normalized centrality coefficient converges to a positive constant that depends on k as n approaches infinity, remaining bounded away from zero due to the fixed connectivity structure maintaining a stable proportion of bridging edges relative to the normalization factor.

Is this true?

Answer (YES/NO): NO